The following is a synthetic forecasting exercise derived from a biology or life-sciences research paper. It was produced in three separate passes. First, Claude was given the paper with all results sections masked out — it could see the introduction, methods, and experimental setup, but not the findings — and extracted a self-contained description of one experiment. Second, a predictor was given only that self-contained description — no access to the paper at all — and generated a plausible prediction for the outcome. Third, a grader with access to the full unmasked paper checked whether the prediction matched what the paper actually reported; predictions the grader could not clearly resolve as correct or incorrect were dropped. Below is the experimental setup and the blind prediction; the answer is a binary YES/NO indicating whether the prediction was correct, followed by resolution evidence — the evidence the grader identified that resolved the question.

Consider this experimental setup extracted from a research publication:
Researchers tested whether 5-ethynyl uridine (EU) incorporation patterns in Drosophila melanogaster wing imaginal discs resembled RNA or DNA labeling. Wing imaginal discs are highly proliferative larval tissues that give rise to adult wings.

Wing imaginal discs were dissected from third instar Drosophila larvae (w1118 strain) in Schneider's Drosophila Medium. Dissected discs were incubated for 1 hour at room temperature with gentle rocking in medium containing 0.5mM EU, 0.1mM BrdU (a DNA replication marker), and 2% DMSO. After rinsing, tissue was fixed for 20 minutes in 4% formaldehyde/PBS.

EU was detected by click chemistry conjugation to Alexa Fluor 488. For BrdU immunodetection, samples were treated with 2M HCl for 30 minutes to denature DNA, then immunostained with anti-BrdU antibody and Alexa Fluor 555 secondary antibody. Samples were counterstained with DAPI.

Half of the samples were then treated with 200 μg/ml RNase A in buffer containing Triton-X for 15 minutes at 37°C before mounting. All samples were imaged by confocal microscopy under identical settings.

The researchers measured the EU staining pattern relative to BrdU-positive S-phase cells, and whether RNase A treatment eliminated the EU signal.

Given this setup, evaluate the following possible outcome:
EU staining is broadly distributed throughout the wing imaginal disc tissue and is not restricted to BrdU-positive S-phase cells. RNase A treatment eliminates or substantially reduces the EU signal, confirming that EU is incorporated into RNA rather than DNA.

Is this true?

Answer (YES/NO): YES